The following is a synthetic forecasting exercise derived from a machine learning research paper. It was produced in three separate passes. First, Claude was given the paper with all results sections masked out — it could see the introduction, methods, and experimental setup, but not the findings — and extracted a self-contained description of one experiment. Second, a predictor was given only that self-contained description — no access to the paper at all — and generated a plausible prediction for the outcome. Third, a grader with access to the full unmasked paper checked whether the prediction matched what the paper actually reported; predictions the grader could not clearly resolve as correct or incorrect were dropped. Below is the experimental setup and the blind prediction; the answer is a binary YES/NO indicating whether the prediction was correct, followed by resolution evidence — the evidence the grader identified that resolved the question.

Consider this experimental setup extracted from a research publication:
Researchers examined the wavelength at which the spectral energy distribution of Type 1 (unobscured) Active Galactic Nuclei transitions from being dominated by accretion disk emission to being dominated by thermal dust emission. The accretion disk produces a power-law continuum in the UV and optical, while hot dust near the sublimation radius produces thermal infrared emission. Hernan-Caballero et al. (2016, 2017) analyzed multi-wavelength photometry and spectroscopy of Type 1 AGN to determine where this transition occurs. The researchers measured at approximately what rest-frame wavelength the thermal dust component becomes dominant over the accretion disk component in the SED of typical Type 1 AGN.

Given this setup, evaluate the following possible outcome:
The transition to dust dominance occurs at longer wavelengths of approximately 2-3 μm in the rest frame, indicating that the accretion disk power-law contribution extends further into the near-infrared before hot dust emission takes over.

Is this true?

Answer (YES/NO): NO